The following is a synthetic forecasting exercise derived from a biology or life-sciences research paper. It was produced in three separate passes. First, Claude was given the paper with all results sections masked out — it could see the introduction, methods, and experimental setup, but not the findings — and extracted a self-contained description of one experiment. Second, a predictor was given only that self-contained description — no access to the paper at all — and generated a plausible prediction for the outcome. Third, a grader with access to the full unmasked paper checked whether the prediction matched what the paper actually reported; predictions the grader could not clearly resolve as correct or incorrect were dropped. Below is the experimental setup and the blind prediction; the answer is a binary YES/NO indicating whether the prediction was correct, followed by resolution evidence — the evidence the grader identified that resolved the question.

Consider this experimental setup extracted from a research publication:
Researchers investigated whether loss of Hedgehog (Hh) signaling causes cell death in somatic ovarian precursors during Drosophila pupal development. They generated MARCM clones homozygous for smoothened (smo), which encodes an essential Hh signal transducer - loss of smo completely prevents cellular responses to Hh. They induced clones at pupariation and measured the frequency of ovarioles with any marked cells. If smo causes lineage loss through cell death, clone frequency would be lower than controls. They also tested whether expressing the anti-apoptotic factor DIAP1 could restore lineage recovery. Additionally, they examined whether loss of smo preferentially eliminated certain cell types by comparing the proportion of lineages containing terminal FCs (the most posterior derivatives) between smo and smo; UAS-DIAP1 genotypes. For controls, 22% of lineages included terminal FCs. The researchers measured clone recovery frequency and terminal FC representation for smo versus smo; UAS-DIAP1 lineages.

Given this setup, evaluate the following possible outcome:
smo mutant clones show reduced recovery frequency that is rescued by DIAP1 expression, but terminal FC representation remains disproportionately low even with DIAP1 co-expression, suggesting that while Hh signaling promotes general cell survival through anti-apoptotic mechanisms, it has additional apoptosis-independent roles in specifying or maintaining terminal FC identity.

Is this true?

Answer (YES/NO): NO